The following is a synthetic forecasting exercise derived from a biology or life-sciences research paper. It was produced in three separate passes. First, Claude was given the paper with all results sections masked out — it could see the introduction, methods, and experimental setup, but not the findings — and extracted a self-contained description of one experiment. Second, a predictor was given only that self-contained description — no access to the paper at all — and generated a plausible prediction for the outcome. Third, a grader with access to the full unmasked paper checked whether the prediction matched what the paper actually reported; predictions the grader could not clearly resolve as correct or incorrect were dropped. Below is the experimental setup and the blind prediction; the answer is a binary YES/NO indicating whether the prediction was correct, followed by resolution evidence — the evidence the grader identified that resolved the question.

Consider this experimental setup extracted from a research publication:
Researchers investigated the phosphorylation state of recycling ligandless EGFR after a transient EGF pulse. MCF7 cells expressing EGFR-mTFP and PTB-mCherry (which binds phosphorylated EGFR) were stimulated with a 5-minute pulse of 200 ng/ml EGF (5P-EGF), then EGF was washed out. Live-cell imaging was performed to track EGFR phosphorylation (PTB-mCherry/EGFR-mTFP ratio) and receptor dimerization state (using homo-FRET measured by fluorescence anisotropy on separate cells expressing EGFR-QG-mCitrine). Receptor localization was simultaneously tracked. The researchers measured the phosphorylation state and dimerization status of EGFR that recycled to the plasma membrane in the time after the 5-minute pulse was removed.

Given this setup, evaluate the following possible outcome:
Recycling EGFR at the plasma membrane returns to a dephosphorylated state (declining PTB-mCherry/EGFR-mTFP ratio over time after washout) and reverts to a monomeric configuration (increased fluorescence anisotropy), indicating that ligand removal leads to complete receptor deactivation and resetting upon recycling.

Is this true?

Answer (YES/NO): NO